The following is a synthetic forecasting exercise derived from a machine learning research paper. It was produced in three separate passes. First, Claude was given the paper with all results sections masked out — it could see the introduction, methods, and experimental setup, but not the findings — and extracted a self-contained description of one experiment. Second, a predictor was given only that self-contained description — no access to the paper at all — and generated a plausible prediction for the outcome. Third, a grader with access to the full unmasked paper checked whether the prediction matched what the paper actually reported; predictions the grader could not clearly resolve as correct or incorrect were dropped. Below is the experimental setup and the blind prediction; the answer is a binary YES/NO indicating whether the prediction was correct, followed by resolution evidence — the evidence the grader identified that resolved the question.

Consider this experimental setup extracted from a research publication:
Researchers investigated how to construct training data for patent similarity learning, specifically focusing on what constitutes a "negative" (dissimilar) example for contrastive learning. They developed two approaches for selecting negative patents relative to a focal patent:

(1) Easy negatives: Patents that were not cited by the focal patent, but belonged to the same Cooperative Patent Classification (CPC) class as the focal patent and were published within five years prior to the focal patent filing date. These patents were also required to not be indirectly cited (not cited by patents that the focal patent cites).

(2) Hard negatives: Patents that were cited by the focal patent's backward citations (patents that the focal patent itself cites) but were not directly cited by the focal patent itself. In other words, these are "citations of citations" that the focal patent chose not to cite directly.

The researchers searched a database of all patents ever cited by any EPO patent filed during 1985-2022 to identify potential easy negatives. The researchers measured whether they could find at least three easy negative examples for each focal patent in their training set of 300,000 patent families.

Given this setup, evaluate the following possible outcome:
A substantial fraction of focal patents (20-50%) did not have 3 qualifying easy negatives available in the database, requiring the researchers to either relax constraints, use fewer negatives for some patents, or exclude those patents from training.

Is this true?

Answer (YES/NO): NO